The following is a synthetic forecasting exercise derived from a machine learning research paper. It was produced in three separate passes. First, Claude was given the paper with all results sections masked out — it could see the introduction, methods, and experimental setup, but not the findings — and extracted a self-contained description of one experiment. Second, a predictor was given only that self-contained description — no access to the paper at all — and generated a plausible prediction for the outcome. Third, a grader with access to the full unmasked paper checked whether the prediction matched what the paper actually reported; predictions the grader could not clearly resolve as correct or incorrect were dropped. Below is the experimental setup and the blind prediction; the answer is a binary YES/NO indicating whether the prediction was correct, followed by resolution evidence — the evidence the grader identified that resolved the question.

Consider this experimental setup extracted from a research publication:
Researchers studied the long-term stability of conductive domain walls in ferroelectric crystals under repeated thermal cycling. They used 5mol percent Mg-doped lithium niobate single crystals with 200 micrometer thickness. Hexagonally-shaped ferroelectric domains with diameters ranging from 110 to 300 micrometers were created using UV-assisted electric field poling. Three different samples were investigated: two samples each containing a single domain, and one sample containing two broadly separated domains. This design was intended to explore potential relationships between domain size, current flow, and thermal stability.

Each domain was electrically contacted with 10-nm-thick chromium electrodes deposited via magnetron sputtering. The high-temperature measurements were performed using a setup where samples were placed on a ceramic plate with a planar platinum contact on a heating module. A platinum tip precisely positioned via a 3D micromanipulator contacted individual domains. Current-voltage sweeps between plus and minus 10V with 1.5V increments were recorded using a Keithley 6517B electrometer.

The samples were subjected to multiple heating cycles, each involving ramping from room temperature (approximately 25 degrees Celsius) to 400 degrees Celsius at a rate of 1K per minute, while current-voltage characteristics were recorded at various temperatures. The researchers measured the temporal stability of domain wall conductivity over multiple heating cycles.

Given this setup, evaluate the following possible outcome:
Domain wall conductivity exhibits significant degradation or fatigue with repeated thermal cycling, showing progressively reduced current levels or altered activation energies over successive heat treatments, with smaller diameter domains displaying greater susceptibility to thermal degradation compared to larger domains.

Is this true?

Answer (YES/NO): NO